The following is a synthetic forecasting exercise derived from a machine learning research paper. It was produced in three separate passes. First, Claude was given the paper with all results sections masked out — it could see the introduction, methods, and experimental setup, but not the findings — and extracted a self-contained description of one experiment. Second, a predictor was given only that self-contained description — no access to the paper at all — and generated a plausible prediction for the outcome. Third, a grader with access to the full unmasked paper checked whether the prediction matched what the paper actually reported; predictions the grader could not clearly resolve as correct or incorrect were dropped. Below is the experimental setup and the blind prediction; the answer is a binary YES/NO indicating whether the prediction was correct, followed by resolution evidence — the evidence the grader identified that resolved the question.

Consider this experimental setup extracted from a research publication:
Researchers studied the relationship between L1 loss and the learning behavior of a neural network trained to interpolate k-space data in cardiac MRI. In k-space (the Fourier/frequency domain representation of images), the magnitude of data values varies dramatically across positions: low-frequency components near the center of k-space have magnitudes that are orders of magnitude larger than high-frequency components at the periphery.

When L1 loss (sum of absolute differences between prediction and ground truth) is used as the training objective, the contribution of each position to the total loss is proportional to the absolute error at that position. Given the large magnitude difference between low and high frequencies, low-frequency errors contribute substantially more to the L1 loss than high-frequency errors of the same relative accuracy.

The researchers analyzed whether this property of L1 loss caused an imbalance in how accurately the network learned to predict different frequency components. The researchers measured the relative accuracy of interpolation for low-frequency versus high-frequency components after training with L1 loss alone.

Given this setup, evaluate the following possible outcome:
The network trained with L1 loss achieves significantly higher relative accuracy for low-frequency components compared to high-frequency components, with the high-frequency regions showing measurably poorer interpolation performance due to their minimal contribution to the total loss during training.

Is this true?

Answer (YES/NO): YES